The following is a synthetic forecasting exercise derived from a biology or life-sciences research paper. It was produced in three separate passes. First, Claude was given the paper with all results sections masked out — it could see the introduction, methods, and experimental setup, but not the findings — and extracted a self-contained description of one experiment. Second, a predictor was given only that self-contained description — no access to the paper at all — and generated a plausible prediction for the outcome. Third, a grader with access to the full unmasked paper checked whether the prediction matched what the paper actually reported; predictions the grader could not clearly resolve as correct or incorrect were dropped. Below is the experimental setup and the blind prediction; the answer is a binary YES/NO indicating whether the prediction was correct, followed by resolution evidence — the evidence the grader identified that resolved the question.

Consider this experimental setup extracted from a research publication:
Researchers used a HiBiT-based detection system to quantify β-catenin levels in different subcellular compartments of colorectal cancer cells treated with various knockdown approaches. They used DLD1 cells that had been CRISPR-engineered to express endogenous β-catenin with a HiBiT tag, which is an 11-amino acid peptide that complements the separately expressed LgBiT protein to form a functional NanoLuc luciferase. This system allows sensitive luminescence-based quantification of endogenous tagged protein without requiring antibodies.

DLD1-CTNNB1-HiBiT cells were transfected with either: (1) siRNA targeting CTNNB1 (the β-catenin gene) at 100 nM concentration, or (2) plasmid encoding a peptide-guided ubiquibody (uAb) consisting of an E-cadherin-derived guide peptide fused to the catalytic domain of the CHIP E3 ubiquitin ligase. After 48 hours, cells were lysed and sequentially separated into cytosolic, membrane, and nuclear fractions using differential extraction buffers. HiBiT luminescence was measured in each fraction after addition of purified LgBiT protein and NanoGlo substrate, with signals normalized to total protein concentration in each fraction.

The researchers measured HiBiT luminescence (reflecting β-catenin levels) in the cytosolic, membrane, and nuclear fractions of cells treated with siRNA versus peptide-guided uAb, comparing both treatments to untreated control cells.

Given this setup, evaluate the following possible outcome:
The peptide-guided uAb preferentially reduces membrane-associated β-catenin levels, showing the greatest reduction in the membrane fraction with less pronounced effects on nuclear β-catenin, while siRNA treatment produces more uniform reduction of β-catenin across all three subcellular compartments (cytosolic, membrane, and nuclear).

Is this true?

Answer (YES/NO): NO